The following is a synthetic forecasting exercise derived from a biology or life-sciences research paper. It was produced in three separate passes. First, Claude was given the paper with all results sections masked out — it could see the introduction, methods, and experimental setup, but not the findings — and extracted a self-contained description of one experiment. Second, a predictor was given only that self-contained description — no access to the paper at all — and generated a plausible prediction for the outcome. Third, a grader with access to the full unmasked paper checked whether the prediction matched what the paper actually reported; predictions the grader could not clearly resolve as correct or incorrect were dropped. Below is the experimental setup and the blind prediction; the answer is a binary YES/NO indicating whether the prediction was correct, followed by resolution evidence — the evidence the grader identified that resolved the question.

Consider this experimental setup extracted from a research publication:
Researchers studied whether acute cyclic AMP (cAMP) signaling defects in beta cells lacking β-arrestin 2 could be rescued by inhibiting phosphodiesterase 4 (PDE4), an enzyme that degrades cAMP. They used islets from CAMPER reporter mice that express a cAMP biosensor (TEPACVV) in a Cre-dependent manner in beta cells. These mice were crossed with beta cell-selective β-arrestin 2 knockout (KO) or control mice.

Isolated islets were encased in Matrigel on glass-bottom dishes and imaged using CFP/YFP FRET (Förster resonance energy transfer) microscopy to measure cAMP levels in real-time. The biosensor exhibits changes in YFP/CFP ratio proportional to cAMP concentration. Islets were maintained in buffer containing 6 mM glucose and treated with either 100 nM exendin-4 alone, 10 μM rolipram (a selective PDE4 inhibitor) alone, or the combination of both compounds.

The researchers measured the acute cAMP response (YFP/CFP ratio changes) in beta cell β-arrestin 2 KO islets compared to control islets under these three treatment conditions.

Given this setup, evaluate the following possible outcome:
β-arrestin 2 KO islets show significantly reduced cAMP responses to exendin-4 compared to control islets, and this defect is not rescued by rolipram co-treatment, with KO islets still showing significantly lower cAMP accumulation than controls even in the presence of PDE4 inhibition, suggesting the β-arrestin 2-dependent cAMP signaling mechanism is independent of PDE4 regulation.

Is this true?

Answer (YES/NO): NO